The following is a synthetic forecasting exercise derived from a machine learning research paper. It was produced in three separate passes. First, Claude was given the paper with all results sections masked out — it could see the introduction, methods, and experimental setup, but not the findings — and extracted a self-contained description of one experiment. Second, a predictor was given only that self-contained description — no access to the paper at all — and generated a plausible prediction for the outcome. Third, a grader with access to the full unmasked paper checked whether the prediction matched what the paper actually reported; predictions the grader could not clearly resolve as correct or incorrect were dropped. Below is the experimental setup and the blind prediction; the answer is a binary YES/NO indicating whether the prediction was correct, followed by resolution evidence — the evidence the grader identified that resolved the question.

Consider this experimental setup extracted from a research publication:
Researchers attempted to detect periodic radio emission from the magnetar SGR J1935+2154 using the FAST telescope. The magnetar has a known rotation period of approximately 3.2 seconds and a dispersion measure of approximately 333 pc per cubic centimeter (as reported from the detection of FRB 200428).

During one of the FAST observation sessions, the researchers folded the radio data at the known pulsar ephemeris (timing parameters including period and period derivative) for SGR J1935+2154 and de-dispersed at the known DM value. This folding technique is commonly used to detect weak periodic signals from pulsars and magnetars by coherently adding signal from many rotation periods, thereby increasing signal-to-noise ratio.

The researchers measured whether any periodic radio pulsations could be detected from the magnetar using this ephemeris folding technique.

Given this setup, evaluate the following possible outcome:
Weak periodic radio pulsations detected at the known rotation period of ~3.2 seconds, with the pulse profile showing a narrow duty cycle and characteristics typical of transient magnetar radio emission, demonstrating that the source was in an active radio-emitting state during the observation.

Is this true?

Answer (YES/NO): NO